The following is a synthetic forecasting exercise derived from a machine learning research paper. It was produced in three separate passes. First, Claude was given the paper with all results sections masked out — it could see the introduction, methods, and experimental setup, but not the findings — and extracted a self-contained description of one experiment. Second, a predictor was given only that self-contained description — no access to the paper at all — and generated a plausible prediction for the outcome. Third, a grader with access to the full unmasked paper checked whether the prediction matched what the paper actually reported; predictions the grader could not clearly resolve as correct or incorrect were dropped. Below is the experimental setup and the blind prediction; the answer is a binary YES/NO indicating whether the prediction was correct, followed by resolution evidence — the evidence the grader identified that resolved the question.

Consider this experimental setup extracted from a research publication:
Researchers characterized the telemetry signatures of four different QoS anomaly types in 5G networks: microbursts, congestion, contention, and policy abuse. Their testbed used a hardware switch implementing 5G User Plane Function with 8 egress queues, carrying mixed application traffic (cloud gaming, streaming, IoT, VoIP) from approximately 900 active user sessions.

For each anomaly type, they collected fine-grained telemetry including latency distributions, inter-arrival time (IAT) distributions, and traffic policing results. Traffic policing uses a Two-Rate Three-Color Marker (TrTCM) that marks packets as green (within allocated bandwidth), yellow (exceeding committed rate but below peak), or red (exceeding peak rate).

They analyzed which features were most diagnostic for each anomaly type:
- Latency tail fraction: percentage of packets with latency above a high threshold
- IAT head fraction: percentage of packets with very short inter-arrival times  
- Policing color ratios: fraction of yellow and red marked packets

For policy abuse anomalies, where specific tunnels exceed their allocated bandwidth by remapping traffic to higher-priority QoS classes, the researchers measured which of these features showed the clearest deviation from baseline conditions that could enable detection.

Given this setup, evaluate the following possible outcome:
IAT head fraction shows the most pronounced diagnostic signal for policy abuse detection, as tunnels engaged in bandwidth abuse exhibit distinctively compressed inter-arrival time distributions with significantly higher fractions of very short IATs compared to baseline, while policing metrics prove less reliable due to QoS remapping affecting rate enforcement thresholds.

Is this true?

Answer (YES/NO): NO